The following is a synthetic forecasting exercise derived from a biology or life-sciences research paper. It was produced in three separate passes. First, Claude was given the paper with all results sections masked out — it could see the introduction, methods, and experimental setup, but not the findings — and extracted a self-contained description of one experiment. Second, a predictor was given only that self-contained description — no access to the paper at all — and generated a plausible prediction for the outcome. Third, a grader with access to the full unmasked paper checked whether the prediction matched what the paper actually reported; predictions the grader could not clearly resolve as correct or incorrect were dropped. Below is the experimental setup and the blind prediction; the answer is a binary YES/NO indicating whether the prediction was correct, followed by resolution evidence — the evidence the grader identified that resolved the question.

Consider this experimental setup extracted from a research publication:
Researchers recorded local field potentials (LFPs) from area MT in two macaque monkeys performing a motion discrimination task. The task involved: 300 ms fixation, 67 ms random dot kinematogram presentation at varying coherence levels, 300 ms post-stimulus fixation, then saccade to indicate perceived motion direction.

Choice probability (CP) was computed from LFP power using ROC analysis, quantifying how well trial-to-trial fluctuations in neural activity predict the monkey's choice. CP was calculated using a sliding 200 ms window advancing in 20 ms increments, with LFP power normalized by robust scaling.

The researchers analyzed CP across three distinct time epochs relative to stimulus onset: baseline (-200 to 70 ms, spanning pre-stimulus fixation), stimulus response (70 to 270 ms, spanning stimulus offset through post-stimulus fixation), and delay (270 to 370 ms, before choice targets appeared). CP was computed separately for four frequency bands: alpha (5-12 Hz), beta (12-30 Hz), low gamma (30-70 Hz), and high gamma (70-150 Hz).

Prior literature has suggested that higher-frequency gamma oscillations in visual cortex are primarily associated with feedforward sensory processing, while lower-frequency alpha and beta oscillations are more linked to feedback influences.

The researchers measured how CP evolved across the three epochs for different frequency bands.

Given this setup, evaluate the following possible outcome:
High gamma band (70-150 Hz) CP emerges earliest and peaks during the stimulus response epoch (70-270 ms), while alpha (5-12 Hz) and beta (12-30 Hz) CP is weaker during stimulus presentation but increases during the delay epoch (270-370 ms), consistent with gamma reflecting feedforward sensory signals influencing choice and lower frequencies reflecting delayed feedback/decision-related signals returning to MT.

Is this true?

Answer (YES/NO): NO